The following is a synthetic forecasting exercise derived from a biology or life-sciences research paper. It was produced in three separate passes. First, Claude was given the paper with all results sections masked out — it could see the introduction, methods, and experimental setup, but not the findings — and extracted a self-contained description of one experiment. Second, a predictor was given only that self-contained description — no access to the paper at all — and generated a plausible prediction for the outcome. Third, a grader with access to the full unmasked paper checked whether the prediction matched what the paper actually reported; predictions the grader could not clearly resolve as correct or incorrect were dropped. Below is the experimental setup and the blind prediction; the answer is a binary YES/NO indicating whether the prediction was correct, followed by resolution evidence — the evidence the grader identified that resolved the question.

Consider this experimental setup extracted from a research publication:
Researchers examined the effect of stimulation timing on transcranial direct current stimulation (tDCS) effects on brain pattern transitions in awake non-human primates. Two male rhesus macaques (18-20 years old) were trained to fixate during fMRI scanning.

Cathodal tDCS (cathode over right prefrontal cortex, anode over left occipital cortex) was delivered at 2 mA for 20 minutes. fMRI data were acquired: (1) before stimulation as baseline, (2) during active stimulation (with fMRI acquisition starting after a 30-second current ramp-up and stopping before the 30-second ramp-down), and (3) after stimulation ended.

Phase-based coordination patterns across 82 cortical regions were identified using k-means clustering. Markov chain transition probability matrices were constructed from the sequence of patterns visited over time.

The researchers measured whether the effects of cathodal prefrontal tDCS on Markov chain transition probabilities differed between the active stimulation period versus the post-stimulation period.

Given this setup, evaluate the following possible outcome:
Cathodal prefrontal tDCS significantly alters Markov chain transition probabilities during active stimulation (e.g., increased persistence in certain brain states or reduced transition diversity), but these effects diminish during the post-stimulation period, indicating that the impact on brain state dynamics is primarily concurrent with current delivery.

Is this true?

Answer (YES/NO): NO